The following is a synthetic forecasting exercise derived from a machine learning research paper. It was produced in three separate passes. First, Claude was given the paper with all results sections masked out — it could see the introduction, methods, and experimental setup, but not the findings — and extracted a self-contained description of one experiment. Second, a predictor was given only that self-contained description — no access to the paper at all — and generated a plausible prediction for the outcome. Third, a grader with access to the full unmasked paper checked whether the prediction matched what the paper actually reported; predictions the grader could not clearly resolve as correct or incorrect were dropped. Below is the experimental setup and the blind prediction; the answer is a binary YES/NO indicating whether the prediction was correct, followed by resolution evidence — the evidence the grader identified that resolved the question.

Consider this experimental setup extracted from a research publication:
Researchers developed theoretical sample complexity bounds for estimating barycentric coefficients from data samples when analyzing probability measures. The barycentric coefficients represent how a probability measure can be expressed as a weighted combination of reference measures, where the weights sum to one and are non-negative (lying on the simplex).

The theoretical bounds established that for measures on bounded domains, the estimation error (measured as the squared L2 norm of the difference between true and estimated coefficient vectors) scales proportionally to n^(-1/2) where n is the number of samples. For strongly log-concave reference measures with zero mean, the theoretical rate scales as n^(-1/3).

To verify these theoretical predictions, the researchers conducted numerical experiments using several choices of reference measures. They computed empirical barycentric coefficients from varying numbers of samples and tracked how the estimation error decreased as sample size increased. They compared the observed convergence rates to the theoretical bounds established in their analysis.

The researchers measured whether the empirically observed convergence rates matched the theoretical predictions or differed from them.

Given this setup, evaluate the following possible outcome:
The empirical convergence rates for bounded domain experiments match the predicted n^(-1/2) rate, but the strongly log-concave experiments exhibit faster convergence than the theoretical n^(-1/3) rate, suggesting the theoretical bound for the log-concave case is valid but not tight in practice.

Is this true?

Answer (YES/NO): NO